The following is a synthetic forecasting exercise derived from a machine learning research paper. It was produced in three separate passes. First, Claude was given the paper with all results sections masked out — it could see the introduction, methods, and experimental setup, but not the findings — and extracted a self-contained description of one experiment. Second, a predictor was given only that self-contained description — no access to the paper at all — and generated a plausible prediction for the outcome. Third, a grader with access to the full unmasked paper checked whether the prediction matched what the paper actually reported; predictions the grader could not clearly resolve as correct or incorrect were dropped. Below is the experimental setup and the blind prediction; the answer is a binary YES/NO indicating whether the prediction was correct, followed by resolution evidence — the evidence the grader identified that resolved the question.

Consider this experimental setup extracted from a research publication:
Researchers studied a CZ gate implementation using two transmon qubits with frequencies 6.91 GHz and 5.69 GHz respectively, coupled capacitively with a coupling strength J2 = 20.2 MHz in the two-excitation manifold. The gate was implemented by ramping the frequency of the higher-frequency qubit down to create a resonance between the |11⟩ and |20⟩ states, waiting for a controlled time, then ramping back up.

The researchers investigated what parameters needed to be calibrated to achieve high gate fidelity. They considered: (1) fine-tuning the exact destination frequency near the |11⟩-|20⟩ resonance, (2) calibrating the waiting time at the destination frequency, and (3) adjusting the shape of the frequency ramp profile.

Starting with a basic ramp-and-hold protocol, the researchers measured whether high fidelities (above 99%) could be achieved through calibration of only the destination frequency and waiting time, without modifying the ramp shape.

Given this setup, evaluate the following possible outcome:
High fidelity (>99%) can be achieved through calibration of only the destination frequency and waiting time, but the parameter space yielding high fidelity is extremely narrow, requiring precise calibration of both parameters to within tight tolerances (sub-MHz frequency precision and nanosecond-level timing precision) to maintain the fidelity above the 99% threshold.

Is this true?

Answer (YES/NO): NO